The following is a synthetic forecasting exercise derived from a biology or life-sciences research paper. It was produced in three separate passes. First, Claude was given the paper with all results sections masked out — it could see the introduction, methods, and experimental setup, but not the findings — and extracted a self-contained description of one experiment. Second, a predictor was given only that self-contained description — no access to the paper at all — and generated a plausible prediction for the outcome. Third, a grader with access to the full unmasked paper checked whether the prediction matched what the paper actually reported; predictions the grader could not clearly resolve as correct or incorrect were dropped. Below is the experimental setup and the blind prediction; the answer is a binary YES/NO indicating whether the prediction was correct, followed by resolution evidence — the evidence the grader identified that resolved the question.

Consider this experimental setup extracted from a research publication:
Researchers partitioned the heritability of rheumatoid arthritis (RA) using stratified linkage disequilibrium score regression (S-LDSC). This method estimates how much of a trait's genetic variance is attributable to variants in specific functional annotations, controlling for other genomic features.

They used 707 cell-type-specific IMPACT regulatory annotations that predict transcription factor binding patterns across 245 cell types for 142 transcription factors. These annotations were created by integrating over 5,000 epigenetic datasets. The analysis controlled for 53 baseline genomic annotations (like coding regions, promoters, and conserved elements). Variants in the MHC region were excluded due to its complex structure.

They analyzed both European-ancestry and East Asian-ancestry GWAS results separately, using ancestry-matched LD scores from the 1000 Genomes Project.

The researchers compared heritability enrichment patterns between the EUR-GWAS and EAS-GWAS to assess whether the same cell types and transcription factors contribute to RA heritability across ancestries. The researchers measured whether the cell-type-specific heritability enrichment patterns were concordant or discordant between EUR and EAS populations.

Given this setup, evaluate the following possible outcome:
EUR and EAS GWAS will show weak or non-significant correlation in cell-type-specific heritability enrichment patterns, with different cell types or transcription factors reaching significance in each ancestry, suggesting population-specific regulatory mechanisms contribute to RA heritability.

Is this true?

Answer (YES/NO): NO